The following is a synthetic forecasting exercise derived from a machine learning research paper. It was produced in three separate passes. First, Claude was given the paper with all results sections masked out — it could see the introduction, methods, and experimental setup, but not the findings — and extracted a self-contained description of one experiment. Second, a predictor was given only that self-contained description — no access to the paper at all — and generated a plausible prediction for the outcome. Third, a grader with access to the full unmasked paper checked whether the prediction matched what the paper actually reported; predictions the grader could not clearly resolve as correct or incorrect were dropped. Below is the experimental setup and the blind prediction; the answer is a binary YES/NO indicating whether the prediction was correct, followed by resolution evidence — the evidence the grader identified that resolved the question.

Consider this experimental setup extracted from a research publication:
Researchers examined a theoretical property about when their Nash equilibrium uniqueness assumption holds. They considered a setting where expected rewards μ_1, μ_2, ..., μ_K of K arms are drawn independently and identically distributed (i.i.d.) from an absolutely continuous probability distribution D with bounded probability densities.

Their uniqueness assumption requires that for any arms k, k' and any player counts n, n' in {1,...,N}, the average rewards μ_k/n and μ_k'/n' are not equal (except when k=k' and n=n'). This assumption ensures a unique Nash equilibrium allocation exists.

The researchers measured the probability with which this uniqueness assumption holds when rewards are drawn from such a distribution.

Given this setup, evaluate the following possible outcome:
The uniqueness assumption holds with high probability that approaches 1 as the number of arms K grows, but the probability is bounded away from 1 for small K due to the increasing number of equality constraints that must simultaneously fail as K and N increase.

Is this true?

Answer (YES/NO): NO